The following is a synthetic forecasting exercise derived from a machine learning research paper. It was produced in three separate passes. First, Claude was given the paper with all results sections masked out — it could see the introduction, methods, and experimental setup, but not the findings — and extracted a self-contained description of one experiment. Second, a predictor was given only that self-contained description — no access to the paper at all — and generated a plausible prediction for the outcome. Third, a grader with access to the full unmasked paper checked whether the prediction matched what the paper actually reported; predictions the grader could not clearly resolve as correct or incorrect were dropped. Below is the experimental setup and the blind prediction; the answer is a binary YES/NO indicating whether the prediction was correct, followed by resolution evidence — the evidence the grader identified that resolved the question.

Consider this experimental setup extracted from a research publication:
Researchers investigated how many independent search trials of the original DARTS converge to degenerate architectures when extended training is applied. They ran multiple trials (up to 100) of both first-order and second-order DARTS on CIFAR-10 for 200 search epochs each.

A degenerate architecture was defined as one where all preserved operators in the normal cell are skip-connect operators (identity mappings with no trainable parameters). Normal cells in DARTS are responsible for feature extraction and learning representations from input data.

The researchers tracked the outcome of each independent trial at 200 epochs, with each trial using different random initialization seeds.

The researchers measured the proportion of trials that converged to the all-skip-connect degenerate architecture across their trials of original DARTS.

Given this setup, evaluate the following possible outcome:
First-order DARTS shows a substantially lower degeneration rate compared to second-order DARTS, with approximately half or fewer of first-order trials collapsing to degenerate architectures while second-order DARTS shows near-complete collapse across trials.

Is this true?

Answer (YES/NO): NO